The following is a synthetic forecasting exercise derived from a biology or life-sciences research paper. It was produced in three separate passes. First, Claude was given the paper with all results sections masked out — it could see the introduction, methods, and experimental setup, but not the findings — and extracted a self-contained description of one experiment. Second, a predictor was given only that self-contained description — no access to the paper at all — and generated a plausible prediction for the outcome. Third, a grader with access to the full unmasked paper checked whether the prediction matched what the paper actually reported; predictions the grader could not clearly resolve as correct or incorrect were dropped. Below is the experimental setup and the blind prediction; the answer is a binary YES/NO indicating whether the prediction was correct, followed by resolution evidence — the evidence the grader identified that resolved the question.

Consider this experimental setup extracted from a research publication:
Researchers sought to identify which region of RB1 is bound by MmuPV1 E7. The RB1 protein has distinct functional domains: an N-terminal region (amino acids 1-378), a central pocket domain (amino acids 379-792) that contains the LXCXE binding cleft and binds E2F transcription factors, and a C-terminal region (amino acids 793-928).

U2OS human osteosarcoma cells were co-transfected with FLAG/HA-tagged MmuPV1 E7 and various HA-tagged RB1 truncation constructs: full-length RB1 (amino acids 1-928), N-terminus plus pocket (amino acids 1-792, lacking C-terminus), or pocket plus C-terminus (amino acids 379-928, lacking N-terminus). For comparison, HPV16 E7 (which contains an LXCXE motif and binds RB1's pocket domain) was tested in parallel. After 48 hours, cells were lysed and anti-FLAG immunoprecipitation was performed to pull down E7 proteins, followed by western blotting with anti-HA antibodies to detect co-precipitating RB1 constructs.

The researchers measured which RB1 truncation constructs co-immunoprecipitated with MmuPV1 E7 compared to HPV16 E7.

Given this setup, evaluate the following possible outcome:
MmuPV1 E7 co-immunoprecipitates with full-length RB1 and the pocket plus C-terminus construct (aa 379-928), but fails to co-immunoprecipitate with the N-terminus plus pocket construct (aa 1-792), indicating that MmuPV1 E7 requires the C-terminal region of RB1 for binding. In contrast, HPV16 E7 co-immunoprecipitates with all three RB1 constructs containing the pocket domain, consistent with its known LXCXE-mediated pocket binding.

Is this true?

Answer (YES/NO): YES